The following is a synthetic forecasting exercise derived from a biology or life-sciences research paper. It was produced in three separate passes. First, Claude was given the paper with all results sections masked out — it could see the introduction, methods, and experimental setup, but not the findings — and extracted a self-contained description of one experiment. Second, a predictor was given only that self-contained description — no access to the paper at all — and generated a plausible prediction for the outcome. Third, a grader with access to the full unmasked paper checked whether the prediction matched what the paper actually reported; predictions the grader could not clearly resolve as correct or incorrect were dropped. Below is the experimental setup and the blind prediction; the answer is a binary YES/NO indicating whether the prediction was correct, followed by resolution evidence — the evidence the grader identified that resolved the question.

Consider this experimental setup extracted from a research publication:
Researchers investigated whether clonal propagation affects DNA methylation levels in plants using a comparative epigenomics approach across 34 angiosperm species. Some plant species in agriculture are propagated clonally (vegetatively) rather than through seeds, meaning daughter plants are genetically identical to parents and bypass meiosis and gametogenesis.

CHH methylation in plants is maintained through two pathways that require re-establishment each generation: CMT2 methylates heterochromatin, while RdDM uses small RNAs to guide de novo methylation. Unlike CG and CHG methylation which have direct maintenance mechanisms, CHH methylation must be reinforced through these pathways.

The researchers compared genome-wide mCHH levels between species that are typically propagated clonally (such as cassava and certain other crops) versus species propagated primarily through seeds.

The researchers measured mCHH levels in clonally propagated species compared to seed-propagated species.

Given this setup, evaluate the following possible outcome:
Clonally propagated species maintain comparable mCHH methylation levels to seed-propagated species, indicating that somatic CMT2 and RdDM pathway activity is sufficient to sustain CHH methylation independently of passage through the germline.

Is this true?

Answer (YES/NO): NO